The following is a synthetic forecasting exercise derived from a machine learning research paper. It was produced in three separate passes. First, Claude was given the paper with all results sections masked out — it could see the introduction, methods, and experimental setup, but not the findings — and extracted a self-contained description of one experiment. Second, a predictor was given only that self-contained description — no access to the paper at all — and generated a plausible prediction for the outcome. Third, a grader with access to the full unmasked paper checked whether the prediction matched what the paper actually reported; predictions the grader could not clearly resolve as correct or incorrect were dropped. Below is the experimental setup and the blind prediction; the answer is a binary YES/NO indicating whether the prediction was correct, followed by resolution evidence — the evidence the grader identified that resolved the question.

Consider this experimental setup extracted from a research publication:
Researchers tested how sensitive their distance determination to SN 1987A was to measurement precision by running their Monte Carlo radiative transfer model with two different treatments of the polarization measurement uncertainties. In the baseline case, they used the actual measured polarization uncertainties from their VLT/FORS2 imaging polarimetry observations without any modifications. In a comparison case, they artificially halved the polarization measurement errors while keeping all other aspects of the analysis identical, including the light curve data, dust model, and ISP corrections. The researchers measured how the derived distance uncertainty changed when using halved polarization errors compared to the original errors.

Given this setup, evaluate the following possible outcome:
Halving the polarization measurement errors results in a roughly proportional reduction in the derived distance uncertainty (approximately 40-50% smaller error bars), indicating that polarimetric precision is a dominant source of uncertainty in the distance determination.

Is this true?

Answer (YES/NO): YES